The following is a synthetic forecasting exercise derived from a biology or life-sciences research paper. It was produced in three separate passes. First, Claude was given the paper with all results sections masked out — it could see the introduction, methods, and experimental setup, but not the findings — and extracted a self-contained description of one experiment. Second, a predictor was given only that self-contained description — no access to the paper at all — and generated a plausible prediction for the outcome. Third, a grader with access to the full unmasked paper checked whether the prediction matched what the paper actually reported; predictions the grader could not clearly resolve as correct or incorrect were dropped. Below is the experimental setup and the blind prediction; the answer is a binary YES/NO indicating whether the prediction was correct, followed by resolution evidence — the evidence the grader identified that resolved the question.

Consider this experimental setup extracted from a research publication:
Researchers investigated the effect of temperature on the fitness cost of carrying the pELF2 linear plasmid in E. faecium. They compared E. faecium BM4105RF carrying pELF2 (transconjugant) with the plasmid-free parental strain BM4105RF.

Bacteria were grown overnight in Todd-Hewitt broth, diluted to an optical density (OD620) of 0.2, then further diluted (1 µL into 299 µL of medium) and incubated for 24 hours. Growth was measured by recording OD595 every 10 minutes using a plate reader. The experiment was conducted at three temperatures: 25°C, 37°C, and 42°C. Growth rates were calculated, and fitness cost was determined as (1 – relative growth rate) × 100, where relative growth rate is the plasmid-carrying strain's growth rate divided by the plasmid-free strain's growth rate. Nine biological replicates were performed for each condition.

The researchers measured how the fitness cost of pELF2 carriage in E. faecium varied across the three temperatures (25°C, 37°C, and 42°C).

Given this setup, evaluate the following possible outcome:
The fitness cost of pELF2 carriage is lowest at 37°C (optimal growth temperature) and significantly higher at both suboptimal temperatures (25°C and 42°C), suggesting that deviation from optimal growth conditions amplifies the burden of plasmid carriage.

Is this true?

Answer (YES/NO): NO